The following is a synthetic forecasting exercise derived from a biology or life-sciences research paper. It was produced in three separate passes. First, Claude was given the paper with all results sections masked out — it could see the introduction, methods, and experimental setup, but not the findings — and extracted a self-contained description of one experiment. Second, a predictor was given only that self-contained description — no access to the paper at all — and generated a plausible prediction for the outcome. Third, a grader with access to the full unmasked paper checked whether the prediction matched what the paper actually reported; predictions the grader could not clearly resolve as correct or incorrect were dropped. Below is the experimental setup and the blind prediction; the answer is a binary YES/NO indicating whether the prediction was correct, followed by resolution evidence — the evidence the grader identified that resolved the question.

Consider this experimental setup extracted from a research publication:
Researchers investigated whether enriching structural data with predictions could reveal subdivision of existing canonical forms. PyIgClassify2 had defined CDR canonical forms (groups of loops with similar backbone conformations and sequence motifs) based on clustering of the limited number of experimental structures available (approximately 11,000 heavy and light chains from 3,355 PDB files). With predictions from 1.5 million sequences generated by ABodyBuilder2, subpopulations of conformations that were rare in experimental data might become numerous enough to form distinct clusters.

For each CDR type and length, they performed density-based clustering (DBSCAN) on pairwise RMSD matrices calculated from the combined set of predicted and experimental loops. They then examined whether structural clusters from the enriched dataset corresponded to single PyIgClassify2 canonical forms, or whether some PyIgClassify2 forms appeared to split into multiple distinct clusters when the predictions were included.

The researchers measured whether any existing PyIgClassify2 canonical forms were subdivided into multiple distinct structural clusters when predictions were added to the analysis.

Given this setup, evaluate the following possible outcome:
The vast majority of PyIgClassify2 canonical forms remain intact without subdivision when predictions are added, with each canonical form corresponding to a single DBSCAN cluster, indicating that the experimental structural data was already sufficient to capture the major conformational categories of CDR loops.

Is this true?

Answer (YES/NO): NO